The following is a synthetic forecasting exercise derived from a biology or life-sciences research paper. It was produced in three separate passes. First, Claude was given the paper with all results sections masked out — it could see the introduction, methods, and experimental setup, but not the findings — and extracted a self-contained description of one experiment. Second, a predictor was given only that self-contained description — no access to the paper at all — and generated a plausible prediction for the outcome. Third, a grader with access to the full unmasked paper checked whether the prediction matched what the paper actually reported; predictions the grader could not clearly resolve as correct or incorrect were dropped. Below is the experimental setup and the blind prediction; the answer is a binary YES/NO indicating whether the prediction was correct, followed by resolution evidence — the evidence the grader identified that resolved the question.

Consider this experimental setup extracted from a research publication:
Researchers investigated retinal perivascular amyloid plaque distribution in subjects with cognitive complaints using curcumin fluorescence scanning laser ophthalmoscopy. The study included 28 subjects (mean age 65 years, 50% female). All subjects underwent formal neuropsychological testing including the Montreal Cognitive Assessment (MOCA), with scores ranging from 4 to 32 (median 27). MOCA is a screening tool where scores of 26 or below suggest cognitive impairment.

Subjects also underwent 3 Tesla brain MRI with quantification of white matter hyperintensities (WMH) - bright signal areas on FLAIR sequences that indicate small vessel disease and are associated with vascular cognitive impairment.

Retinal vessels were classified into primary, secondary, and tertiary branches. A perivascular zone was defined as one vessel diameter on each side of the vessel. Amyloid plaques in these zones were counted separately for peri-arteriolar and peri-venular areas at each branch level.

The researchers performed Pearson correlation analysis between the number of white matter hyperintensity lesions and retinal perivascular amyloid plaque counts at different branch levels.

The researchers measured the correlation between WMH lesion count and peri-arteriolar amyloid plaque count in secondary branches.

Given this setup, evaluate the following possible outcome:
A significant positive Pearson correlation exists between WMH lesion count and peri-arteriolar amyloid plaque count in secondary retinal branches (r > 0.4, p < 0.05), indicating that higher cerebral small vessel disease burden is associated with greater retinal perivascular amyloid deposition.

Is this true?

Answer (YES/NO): YES